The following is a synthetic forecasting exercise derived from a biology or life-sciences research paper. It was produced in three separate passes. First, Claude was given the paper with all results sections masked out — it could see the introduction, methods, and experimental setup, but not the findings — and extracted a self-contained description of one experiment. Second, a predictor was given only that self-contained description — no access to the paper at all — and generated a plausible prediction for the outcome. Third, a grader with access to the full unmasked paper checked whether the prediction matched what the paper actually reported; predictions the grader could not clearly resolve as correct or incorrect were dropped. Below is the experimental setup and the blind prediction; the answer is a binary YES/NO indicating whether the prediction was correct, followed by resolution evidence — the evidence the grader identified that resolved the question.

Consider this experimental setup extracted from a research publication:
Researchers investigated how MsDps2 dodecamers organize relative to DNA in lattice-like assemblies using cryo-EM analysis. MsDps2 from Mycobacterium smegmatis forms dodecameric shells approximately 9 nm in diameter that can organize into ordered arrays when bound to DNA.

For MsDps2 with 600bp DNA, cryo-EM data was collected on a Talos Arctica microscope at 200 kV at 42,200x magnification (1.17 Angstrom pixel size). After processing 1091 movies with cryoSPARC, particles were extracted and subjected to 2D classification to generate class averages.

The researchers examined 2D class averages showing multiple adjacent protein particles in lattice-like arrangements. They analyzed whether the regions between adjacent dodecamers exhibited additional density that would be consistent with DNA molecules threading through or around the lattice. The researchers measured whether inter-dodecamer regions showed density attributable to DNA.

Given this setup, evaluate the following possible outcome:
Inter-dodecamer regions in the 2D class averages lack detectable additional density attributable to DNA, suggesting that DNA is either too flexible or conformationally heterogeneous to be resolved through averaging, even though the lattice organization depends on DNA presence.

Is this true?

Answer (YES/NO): YES